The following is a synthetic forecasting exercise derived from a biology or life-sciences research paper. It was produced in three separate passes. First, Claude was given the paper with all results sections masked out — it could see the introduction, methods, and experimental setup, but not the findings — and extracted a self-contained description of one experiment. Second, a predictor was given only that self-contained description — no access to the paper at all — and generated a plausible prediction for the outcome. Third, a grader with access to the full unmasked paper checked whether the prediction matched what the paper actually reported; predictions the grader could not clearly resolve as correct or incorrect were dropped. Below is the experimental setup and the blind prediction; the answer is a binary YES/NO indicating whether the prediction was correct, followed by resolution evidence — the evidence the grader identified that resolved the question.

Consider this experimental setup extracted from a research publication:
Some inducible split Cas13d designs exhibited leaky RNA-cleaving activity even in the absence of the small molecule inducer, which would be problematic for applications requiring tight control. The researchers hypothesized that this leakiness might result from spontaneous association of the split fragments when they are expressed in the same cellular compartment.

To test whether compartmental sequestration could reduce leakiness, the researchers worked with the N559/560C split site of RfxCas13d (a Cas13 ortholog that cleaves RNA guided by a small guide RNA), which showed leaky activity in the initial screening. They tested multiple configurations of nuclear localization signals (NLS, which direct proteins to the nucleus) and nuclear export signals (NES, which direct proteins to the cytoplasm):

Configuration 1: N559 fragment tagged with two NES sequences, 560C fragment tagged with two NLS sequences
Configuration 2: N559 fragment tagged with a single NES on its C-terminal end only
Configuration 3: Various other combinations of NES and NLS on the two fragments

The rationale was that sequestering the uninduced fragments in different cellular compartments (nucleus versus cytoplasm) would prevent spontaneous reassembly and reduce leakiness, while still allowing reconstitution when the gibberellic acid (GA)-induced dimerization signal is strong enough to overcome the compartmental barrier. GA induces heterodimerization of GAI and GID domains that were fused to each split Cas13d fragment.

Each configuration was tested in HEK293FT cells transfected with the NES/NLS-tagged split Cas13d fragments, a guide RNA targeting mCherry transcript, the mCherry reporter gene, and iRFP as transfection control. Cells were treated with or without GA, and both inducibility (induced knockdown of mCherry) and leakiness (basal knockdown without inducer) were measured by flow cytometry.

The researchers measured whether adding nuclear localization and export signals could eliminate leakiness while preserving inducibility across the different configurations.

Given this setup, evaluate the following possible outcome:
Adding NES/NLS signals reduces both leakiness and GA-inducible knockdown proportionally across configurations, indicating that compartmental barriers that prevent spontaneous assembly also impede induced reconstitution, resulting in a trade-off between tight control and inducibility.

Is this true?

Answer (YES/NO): NO